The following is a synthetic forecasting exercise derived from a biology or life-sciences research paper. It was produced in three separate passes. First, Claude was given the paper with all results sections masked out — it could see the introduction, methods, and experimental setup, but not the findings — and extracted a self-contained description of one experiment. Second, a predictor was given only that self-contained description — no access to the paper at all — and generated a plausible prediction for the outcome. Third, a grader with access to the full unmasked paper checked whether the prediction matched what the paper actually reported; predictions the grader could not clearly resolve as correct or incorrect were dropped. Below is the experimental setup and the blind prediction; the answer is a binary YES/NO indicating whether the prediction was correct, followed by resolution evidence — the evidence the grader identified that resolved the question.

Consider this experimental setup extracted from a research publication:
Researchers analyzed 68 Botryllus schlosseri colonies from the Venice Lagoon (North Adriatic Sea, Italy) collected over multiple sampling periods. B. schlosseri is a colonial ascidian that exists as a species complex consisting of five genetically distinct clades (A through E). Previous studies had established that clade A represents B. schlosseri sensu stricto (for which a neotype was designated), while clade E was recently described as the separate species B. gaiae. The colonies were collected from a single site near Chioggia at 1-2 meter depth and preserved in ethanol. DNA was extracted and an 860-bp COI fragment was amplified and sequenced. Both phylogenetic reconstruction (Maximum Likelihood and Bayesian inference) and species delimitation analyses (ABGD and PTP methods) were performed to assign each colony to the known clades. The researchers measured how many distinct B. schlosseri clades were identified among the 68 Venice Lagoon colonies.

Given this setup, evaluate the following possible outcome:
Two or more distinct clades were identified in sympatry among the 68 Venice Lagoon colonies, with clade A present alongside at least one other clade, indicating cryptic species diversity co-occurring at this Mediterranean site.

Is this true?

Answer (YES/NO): YES